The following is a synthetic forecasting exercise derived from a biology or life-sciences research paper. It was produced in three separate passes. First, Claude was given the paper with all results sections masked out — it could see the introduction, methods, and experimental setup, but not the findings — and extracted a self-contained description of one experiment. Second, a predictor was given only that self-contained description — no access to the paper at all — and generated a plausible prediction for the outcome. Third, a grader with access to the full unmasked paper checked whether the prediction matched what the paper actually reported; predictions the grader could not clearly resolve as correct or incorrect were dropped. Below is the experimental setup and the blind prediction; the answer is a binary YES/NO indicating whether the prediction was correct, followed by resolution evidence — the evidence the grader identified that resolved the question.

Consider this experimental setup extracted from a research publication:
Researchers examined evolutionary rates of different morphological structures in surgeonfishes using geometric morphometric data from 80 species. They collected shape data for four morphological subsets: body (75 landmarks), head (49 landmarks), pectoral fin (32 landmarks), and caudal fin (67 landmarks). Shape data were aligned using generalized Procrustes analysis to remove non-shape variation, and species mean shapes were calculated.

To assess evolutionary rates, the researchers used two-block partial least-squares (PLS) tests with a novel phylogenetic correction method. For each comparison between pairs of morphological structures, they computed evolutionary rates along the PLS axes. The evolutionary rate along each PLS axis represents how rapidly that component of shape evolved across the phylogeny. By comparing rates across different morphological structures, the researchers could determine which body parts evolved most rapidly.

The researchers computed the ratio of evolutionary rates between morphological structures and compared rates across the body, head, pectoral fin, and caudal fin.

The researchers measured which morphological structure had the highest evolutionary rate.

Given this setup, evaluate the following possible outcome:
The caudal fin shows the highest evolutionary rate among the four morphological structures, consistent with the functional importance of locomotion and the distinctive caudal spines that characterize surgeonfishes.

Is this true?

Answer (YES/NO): YES